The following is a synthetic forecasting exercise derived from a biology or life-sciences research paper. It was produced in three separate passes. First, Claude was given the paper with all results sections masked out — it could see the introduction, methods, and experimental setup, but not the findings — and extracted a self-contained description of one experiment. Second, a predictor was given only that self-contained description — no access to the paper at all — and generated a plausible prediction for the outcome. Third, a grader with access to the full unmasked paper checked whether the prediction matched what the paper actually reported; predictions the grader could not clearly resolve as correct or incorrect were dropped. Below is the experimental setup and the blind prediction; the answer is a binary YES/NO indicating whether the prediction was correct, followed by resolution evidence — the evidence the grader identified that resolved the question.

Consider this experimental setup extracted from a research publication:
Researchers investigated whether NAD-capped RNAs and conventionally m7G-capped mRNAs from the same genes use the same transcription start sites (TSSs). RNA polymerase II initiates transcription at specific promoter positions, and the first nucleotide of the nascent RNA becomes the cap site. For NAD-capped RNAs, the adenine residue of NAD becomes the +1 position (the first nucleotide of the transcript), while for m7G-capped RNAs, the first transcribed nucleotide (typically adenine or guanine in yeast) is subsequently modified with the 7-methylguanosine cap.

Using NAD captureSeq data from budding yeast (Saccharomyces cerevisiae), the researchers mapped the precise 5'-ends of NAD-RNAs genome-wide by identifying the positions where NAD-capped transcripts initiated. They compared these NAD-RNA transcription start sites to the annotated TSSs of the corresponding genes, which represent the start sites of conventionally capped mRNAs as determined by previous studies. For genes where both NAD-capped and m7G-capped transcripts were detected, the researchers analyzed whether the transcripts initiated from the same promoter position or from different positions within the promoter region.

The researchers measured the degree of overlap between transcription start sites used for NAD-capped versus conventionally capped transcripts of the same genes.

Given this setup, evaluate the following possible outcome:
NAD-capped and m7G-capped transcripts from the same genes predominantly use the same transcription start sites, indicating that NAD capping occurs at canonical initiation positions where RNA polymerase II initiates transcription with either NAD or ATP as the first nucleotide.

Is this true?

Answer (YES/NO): NO